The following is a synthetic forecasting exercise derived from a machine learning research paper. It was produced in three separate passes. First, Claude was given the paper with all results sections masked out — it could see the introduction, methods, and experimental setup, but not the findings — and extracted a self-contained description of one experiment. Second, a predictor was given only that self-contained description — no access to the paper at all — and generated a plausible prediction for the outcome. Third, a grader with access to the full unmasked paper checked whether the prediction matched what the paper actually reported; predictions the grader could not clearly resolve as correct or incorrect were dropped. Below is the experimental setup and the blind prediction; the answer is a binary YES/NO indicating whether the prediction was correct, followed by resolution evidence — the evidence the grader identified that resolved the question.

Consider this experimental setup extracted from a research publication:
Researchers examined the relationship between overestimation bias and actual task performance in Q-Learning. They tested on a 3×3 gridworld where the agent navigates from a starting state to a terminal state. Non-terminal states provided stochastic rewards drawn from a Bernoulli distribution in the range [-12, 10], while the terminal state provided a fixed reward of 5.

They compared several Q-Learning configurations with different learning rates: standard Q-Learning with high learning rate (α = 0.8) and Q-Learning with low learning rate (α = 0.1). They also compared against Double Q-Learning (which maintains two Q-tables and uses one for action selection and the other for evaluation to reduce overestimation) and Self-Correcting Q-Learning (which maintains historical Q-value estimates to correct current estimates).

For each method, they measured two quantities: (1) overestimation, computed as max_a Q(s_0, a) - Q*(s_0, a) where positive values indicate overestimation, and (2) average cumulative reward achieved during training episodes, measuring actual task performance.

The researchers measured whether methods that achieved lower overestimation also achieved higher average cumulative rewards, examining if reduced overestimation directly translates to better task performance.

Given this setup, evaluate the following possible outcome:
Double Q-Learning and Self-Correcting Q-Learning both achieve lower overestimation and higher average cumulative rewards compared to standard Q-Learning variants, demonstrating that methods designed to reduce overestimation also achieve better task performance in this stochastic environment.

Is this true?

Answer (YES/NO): NO